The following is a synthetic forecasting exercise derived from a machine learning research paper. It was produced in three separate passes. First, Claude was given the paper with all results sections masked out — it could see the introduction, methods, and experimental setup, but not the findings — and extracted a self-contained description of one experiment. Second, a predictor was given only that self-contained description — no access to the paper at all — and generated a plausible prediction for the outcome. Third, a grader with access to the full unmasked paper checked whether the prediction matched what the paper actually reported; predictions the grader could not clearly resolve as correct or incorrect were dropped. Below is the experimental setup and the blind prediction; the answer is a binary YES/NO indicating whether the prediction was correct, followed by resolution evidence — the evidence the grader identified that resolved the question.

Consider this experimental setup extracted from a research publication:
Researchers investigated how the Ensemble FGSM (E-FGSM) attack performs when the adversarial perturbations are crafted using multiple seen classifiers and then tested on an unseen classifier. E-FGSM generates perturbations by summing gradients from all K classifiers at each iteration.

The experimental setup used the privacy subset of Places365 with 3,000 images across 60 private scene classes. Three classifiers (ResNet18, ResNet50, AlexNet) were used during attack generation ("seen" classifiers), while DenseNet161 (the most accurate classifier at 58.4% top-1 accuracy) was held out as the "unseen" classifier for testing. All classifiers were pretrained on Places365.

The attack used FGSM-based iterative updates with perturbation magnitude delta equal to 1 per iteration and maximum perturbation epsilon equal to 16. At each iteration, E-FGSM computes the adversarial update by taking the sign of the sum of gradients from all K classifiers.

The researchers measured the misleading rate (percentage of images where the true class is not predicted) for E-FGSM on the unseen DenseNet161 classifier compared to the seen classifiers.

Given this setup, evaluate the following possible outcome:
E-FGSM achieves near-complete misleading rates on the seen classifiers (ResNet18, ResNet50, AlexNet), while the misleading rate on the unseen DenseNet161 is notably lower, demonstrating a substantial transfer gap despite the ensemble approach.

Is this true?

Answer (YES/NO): YES